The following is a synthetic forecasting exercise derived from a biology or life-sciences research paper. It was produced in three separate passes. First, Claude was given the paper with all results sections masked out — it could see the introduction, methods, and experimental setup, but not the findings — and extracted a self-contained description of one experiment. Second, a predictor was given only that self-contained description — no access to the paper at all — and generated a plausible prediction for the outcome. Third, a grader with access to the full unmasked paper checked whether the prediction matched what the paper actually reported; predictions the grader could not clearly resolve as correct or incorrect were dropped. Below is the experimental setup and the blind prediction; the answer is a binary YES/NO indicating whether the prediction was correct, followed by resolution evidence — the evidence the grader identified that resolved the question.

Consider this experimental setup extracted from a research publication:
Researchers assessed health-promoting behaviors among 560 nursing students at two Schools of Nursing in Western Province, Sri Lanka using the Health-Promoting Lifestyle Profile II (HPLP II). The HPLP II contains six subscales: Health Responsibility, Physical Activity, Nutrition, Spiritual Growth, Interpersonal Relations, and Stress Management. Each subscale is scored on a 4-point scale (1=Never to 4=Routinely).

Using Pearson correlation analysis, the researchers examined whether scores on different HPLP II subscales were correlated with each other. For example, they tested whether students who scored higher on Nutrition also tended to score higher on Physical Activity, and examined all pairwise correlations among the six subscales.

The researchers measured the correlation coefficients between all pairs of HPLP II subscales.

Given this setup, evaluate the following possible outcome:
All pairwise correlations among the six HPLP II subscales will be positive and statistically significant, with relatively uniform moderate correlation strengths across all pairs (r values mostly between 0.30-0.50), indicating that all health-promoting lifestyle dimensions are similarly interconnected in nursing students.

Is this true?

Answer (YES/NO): NO